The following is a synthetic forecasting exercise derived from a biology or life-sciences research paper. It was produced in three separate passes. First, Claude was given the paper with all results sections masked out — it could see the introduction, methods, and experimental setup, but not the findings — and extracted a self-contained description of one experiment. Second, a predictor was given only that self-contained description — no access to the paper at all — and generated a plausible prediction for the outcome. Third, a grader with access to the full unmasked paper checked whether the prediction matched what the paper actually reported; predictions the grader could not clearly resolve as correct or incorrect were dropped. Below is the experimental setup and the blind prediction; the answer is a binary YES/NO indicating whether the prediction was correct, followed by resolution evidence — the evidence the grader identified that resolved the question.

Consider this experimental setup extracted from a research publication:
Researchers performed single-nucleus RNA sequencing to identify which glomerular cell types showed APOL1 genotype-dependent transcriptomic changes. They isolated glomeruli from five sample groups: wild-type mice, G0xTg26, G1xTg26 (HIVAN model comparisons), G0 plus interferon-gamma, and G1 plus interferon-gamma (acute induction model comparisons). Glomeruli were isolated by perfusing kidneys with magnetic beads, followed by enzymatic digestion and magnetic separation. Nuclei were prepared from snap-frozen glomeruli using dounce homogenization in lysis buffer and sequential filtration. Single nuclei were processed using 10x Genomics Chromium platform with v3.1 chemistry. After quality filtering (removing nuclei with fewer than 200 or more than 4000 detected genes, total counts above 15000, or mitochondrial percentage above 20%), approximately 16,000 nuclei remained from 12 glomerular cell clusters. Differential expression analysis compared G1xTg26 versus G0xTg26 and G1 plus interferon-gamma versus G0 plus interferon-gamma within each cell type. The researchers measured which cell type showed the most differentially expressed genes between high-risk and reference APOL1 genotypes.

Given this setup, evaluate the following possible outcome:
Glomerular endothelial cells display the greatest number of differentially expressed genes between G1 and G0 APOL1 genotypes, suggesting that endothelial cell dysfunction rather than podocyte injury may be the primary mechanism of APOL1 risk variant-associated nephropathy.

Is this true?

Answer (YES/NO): NO